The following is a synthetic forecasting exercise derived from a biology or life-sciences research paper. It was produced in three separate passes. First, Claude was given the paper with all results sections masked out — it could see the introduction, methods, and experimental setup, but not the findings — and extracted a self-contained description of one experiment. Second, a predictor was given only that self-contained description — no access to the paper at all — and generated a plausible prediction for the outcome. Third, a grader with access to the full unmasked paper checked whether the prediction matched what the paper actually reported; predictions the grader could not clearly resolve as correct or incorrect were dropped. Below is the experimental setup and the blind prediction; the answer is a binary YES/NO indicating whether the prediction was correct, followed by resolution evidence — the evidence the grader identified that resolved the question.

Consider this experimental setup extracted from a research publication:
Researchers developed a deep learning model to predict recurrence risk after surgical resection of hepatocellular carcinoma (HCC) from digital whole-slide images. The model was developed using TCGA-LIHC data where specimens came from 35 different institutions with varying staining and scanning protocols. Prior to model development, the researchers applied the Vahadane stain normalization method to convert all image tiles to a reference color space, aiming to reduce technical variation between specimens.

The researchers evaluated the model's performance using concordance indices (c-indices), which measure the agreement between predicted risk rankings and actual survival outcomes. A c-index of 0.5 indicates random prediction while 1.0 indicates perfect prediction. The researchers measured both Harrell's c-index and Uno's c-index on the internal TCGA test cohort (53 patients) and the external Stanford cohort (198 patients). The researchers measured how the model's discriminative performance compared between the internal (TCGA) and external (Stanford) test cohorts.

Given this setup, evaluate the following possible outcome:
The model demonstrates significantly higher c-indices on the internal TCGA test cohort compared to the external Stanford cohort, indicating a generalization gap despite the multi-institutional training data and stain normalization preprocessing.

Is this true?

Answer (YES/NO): NO